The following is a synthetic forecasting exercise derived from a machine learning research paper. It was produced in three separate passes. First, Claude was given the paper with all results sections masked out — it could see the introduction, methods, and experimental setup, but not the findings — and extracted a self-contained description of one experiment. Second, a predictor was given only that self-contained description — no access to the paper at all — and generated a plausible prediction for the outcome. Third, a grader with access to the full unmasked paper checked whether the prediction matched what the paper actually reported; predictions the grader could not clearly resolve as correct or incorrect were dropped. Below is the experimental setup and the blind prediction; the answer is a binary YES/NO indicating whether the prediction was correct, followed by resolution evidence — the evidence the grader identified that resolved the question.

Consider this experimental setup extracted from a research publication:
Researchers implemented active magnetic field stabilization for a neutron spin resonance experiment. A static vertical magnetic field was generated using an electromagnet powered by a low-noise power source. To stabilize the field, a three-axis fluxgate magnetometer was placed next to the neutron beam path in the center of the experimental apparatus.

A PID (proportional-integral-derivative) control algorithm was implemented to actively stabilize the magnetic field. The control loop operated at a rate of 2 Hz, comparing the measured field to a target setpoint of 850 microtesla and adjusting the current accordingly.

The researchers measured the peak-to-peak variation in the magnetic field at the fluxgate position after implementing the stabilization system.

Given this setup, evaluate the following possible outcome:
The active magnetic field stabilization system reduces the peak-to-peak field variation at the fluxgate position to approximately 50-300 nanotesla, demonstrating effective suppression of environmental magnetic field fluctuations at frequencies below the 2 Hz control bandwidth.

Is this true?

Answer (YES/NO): NO